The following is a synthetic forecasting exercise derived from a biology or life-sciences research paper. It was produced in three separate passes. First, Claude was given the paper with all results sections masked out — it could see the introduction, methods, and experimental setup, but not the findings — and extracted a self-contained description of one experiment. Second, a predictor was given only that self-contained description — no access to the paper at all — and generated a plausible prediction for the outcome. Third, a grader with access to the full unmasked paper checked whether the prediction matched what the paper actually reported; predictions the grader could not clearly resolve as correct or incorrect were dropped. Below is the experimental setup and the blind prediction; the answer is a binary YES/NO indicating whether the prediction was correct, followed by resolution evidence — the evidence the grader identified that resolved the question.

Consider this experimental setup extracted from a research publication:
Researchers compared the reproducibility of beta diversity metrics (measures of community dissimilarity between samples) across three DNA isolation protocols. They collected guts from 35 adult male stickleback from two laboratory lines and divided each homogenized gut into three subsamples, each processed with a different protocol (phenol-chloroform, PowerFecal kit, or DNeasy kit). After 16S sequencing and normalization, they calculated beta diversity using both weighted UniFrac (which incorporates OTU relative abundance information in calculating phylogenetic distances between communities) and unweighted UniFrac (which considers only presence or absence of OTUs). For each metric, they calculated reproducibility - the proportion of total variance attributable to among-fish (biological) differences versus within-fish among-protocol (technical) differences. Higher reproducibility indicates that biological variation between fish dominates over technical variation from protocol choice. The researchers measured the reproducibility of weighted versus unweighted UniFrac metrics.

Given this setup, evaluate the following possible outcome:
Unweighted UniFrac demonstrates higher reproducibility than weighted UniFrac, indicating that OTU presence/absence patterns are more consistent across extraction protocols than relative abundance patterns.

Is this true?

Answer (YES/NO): NO